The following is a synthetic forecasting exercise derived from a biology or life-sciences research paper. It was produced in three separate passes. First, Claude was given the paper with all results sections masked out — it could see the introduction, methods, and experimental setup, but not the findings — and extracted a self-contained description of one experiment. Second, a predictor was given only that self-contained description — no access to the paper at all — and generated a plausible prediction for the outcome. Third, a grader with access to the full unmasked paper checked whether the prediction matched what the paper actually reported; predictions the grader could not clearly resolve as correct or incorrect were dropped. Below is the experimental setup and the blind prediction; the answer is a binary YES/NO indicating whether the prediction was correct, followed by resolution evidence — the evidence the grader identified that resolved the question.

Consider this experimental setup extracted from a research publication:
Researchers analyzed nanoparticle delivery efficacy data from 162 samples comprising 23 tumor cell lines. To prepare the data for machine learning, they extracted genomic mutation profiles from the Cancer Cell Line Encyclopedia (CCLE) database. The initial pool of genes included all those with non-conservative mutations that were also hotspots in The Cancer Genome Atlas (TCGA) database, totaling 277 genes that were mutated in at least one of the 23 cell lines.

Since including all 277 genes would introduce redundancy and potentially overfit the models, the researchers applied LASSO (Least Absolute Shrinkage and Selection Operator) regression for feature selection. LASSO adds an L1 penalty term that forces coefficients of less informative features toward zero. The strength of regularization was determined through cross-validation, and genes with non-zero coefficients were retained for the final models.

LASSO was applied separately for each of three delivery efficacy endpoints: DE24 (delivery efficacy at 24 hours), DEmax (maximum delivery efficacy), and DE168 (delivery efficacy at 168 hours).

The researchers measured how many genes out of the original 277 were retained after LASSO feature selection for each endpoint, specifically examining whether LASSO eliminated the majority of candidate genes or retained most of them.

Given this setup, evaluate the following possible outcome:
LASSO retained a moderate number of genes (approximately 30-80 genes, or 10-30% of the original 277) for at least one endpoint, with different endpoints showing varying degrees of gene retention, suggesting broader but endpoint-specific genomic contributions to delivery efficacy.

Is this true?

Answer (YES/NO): YES